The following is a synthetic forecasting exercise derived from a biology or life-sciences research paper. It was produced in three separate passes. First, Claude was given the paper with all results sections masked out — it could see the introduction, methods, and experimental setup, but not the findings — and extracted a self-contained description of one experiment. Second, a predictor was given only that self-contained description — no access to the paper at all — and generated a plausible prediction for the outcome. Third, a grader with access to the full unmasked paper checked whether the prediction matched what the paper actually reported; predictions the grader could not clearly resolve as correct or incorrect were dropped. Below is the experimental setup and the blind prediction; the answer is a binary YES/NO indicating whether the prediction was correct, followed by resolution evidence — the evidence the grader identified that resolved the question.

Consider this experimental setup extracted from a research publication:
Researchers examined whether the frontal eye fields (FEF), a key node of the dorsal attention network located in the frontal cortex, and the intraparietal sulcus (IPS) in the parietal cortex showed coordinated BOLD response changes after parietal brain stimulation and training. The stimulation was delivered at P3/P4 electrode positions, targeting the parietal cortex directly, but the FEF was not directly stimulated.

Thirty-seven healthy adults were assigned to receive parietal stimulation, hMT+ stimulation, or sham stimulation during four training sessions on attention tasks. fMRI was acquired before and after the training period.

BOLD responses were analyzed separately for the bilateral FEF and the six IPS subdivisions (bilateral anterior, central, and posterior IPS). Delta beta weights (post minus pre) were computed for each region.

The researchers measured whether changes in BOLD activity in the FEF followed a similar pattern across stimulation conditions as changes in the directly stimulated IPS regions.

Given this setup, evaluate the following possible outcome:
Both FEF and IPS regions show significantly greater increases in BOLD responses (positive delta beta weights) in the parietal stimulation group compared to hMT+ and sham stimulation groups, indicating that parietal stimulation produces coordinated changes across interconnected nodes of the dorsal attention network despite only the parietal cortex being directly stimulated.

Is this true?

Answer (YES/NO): NO